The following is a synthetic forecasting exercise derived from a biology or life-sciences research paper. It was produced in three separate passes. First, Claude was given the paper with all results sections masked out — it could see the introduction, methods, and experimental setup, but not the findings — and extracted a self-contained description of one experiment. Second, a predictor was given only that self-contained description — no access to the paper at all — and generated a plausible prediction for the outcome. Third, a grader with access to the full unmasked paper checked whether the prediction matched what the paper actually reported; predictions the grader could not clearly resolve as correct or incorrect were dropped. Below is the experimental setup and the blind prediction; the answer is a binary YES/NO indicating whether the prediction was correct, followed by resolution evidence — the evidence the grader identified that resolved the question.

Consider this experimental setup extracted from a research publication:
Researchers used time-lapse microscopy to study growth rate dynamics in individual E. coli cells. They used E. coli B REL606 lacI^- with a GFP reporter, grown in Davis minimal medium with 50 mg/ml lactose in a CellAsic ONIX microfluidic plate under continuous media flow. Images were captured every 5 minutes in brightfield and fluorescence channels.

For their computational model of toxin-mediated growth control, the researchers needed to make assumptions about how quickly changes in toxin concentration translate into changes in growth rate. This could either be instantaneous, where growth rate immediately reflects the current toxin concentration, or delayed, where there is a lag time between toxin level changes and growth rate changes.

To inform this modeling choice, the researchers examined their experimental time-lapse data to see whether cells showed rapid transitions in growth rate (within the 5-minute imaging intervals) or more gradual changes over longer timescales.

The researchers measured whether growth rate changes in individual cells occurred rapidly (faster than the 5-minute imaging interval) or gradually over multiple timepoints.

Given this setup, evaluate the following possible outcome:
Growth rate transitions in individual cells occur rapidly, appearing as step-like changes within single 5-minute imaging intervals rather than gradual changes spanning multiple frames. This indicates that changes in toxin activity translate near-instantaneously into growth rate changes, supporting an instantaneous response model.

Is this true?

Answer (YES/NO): YES